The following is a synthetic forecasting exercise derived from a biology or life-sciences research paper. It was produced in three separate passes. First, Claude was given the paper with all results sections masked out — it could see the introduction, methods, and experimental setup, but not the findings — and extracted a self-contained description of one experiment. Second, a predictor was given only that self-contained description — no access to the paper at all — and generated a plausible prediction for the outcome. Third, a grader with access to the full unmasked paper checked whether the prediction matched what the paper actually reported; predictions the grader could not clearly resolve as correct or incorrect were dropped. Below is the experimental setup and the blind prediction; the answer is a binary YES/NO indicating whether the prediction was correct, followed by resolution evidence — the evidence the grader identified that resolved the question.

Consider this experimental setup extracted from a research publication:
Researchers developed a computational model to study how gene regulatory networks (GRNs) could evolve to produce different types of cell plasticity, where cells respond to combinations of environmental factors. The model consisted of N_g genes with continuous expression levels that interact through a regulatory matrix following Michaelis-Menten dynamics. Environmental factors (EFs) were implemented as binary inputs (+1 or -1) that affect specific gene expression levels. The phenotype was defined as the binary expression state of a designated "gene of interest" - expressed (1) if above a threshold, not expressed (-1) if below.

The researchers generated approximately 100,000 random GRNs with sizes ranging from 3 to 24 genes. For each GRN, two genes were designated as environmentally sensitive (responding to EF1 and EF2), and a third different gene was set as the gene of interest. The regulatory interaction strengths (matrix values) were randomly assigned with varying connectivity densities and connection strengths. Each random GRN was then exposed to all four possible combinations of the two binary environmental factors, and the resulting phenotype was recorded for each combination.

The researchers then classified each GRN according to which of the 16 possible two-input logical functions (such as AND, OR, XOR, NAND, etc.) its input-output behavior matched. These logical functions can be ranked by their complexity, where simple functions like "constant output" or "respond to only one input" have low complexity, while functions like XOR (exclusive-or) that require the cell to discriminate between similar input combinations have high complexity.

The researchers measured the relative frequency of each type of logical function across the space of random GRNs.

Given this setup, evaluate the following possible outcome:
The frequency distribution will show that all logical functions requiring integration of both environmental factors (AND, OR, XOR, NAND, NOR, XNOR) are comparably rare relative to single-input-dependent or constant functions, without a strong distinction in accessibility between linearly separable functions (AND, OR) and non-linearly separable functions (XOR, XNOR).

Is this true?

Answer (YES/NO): NO